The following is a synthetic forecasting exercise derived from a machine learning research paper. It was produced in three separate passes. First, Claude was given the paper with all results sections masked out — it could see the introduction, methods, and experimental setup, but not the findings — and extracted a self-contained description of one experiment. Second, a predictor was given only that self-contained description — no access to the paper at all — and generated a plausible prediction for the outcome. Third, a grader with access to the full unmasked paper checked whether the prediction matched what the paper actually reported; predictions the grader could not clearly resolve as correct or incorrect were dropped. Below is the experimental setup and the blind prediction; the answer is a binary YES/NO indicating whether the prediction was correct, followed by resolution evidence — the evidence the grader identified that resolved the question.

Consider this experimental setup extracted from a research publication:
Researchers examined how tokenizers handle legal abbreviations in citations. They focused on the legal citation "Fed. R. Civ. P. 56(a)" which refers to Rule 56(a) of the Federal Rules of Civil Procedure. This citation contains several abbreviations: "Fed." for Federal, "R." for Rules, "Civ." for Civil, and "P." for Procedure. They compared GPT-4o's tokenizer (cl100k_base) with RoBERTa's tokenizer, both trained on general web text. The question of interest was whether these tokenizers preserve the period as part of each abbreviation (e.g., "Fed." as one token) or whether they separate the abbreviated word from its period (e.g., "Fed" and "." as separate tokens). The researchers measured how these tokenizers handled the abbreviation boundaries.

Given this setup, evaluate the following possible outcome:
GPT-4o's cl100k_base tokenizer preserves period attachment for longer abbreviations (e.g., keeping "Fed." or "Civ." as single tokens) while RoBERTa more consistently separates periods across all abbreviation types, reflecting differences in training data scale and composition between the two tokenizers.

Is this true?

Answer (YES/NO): NO